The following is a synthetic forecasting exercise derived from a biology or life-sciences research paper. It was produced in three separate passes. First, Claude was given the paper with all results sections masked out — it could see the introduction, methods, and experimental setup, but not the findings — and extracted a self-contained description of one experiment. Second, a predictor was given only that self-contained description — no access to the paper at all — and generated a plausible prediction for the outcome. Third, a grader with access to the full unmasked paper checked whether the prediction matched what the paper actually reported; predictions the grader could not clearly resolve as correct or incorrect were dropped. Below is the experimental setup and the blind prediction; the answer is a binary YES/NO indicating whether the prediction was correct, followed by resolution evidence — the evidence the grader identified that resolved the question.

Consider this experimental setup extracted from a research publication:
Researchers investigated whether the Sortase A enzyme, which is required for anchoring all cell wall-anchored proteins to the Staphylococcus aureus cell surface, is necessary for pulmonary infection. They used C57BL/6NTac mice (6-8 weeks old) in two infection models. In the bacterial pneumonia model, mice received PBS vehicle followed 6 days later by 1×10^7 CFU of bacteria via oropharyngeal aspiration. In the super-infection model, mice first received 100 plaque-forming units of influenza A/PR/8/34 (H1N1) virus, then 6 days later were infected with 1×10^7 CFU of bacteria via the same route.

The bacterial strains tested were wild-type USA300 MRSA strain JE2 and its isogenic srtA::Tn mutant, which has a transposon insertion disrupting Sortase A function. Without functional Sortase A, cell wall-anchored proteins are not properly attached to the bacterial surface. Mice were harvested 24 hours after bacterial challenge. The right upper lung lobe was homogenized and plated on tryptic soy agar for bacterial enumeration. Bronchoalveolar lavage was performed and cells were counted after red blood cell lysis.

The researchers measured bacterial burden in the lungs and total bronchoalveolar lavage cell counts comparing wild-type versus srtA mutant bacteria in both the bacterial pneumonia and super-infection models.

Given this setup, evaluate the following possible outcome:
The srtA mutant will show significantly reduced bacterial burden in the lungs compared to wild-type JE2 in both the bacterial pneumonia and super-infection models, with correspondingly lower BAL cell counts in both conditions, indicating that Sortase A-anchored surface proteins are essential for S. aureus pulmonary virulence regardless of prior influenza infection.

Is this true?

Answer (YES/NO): NO